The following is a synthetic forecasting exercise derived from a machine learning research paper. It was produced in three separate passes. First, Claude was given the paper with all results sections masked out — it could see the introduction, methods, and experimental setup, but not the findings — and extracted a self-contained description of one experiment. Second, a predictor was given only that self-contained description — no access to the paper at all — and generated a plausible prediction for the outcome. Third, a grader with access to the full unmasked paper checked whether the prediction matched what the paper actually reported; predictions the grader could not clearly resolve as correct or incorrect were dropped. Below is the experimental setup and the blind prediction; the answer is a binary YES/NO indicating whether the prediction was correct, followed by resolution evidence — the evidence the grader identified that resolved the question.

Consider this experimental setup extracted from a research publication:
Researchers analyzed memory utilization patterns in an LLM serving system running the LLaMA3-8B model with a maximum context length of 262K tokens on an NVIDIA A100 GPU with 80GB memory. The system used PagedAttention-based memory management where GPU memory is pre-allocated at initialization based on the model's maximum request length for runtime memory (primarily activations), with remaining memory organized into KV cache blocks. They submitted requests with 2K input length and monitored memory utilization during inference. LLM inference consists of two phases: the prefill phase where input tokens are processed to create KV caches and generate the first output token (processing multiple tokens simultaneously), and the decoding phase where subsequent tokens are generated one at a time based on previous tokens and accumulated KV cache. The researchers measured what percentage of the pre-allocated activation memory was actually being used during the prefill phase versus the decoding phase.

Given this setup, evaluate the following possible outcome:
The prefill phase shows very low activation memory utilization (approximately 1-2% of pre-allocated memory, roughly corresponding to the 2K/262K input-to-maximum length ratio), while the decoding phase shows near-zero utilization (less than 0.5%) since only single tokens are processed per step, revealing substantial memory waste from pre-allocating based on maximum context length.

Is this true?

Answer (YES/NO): NO